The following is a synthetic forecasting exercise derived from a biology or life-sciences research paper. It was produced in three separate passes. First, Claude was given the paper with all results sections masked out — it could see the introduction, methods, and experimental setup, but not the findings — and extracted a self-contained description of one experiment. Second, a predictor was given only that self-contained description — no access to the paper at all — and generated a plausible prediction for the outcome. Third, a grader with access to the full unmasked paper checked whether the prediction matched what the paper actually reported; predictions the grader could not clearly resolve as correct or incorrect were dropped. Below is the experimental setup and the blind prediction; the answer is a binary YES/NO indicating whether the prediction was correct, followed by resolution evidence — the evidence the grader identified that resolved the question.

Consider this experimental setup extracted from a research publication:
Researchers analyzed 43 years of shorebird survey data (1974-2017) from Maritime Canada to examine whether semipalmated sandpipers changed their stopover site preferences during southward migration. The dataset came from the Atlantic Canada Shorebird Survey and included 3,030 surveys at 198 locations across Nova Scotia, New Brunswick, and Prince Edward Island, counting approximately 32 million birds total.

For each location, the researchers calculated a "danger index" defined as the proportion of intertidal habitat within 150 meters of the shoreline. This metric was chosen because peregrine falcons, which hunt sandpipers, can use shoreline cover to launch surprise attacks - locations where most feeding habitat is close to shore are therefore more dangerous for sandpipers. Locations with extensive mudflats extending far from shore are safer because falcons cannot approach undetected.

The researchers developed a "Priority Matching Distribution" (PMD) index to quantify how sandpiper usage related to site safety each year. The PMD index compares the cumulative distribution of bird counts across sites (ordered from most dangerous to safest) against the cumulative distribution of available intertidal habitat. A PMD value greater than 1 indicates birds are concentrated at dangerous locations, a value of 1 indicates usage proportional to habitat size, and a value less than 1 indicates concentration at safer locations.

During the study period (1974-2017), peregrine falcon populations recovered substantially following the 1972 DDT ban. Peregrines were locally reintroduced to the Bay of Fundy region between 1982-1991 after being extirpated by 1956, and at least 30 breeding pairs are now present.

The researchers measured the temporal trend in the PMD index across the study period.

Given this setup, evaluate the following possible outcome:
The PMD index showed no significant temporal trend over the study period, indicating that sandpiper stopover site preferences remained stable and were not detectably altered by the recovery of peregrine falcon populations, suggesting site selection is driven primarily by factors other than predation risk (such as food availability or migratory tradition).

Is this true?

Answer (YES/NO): NO